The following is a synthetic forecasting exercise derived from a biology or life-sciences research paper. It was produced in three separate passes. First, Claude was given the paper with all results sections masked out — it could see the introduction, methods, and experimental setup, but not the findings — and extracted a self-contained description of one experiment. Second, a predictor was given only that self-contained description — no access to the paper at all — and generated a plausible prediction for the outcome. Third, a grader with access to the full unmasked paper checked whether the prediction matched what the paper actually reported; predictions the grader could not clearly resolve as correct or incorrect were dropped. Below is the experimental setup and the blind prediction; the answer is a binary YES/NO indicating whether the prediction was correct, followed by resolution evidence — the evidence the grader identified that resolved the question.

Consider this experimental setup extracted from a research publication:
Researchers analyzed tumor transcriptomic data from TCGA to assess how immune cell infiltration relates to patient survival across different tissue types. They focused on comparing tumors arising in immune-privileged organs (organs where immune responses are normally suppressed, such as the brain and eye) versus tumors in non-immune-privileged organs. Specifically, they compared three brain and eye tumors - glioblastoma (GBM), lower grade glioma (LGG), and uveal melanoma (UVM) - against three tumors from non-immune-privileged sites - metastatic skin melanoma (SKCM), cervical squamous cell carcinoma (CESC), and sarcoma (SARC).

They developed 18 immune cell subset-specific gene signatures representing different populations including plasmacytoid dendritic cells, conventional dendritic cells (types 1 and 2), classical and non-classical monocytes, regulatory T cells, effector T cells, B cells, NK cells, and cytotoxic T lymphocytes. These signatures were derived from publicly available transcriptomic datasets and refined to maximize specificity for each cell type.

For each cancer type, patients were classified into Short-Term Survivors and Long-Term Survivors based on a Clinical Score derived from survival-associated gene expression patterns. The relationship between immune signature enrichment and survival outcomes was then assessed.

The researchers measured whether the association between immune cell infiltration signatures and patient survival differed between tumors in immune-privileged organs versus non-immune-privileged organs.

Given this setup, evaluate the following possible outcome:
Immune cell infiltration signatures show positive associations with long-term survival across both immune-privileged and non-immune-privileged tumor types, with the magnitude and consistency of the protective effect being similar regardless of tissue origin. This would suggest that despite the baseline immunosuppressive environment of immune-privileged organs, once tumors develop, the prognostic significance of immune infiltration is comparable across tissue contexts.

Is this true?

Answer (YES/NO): NO